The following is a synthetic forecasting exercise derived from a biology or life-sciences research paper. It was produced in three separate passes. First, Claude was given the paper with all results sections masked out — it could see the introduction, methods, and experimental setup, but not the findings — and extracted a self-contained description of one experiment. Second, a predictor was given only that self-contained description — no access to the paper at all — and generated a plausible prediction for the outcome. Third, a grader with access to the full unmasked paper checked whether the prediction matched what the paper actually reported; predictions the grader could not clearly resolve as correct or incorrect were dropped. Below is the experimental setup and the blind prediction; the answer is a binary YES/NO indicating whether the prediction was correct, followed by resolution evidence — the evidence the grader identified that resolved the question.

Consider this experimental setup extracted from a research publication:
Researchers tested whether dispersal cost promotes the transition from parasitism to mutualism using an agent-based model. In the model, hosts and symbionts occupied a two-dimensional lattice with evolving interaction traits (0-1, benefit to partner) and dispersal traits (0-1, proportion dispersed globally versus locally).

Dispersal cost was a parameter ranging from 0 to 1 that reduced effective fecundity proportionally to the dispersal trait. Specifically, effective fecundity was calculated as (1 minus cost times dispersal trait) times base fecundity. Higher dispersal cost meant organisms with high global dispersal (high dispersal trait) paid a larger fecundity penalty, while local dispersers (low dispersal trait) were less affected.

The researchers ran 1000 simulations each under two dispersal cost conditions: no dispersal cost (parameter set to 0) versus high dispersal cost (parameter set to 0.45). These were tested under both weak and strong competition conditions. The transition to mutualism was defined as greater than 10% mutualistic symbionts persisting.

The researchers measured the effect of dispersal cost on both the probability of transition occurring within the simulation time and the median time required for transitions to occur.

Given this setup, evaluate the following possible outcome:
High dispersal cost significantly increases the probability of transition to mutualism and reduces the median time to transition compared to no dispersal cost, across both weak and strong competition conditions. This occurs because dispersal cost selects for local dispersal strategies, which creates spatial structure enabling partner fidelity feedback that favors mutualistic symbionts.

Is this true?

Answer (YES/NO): YES